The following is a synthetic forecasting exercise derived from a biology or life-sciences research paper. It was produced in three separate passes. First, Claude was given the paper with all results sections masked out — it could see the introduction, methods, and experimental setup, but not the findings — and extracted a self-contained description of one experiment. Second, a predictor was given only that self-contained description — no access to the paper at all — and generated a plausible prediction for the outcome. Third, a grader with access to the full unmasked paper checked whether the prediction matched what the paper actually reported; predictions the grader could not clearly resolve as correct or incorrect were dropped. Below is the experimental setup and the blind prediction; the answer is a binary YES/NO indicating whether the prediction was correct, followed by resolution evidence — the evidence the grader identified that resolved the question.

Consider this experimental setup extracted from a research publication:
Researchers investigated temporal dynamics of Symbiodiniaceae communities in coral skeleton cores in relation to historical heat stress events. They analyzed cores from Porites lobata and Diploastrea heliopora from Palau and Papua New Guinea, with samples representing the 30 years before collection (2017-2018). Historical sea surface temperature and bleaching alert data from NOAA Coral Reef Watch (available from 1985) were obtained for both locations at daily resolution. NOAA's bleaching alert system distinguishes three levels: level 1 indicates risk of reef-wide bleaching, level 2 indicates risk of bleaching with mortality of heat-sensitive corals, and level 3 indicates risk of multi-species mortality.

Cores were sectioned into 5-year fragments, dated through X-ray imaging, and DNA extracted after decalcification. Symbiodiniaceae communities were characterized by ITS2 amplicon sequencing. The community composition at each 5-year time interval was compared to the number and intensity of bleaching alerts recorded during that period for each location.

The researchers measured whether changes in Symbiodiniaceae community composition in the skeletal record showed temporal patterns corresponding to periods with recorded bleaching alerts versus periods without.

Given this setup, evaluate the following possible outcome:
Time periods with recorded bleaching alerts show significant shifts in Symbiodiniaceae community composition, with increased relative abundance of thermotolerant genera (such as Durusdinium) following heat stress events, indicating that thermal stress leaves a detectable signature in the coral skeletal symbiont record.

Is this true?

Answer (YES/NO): NO